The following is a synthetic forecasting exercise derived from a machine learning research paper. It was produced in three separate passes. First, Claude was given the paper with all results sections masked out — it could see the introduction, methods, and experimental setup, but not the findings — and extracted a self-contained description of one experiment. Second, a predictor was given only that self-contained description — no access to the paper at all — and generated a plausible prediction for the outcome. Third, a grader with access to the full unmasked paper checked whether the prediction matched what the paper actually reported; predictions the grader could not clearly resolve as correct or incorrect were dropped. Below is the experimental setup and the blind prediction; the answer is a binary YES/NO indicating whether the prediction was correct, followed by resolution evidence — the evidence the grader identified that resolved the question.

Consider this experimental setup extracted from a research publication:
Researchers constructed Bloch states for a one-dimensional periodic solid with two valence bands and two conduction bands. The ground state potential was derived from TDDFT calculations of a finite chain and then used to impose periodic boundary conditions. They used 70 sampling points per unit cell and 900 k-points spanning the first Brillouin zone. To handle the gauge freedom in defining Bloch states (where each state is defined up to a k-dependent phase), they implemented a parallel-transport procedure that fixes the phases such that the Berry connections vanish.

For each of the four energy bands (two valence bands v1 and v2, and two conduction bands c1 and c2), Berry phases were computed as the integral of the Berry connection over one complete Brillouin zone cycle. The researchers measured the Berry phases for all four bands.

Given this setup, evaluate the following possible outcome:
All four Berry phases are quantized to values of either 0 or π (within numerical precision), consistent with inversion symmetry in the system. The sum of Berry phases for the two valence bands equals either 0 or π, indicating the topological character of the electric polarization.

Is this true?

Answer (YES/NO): YES